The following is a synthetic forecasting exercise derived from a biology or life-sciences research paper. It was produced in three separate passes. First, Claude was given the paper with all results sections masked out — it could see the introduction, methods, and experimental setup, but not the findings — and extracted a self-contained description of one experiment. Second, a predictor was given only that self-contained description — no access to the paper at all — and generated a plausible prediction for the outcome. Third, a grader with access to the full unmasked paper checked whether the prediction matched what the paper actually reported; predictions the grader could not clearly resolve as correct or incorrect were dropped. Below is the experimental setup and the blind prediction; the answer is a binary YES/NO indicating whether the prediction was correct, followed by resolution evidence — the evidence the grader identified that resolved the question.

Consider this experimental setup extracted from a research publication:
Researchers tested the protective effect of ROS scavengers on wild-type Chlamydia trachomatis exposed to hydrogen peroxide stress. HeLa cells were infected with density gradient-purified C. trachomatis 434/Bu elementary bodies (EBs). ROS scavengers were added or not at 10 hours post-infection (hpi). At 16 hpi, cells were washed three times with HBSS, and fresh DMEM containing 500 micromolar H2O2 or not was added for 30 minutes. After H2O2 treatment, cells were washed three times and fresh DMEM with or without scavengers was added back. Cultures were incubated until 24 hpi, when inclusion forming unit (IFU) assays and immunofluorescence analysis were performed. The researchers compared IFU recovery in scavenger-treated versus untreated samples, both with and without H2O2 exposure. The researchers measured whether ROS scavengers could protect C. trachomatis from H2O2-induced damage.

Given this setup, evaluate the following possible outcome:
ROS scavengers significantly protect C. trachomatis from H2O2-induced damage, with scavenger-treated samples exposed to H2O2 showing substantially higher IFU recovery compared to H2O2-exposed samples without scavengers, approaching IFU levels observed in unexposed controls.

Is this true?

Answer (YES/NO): YES